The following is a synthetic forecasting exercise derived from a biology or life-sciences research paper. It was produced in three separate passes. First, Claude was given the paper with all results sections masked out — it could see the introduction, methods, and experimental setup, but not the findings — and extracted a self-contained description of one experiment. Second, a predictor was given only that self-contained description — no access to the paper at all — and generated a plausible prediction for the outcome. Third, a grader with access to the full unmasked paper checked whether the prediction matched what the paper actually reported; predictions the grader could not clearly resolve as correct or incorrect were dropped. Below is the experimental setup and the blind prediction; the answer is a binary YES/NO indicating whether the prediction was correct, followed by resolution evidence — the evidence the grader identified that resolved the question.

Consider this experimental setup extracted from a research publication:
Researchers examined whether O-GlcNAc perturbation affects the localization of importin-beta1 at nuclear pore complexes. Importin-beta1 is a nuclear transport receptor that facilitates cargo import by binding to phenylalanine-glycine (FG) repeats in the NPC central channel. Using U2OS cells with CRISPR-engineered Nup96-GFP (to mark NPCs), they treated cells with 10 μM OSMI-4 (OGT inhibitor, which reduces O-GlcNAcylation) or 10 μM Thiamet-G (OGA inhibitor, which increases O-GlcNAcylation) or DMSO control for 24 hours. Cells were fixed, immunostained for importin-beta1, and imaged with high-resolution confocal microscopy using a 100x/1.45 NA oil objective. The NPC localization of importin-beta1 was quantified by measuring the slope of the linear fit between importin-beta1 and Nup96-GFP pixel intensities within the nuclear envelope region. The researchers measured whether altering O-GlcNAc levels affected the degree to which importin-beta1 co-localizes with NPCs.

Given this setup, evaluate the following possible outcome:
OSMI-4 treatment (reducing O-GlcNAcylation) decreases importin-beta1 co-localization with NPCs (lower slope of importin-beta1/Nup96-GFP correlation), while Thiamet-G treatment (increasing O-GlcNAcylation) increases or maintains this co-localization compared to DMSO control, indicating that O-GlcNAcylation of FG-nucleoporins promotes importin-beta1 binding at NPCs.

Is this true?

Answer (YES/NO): NO